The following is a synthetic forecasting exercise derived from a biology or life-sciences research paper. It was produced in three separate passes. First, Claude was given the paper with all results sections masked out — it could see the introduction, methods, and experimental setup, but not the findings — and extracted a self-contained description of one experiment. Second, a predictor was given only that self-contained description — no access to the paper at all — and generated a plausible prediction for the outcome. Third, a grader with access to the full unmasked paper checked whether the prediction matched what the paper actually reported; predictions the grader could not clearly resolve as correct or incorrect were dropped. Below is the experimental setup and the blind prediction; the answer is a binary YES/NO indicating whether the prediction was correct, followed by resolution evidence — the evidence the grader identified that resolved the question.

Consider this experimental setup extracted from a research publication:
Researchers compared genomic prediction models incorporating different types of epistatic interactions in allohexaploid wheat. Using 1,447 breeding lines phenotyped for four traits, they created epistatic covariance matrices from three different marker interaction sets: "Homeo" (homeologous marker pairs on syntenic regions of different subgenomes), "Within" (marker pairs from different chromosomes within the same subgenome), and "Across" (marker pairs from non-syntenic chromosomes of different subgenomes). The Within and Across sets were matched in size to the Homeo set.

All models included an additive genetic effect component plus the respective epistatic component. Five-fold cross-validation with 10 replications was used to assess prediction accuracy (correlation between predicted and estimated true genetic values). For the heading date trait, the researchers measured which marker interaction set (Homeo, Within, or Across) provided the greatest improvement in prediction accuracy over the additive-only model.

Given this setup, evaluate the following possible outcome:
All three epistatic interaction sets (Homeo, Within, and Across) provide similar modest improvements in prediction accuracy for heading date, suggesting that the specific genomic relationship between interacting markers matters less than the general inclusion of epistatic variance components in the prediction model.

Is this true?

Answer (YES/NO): NO